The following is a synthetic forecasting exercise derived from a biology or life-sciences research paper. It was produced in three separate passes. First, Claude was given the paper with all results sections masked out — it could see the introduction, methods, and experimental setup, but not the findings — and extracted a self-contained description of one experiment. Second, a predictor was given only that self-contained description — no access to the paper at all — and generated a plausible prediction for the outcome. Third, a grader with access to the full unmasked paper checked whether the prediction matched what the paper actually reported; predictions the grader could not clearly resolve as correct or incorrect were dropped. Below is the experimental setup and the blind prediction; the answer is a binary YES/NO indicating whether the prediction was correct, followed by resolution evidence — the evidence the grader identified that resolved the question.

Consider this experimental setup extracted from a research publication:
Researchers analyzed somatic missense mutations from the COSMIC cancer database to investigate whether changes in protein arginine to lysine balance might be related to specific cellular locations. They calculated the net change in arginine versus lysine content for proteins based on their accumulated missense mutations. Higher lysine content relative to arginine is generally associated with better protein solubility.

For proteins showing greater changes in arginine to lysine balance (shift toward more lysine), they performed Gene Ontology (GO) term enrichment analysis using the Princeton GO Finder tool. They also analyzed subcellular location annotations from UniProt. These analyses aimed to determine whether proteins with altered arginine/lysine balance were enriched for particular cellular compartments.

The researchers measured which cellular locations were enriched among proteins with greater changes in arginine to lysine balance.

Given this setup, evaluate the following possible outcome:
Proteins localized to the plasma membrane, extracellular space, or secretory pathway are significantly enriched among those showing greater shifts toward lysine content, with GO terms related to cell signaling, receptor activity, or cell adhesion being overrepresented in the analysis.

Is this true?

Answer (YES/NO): NO